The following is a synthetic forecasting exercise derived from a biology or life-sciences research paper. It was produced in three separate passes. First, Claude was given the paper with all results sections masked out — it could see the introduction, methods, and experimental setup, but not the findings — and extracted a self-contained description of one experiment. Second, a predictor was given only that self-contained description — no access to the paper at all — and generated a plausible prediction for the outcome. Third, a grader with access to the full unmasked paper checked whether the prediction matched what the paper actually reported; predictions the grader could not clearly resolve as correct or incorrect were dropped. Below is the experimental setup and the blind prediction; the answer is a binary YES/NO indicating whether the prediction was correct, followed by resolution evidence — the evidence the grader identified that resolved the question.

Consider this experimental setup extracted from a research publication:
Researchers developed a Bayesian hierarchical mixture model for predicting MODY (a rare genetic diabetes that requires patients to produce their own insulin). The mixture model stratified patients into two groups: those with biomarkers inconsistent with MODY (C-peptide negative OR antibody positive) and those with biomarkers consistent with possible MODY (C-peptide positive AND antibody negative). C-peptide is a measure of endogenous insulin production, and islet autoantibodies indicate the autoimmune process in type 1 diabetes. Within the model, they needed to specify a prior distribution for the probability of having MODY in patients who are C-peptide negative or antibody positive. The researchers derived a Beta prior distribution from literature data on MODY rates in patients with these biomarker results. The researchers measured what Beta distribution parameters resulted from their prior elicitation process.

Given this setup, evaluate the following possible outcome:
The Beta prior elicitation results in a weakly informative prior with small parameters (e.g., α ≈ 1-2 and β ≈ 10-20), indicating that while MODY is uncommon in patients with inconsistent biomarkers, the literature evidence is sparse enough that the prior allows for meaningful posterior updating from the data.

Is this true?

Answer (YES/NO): NO